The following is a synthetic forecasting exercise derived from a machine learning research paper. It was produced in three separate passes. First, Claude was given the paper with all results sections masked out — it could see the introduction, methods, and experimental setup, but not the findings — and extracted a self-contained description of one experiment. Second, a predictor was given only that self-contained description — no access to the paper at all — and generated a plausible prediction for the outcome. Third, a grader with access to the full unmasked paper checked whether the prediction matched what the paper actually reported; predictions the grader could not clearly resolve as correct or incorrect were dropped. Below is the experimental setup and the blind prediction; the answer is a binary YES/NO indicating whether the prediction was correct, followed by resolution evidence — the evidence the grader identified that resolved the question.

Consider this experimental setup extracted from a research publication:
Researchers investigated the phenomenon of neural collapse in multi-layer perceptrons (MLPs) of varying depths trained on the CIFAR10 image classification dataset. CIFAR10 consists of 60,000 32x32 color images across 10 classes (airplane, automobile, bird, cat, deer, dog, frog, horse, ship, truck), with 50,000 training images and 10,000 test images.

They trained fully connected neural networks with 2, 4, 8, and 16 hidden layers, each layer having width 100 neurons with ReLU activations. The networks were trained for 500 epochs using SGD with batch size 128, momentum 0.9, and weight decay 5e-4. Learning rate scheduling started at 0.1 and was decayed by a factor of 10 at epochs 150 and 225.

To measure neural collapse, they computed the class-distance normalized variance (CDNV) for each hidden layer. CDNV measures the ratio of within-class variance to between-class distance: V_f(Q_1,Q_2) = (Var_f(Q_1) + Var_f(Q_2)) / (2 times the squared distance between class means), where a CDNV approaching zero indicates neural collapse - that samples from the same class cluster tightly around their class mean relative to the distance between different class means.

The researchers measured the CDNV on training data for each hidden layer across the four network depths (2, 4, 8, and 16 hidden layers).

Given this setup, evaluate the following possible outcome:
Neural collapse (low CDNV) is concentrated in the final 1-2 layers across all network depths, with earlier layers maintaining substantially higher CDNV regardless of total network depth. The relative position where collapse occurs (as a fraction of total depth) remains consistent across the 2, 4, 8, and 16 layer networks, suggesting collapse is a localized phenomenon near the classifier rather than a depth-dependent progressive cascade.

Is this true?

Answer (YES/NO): NO